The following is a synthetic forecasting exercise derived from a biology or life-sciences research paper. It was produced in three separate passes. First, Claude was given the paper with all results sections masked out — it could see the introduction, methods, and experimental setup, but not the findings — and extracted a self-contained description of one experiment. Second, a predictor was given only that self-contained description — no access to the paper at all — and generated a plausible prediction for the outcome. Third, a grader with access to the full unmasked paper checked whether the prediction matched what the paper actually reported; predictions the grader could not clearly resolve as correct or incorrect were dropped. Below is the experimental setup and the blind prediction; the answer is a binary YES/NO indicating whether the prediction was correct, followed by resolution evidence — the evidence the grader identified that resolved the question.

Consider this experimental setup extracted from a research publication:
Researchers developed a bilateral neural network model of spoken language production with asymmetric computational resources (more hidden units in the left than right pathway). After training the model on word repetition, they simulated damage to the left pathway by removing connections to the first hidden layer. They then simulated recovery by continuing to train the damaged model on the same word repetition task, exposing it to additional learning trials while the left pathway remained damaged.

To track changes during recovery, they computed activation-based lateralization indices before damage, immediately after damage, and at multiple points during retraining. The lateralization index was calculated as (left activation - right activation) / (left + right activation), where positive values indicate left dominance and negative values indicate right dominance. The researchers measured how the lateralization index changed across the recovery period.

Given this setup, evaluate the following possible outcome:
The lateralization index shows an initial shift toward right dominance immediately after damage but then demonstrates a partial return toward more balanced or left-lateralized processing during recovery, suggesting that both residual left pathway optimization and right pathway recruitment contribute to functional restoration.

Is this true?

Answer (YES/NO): YES